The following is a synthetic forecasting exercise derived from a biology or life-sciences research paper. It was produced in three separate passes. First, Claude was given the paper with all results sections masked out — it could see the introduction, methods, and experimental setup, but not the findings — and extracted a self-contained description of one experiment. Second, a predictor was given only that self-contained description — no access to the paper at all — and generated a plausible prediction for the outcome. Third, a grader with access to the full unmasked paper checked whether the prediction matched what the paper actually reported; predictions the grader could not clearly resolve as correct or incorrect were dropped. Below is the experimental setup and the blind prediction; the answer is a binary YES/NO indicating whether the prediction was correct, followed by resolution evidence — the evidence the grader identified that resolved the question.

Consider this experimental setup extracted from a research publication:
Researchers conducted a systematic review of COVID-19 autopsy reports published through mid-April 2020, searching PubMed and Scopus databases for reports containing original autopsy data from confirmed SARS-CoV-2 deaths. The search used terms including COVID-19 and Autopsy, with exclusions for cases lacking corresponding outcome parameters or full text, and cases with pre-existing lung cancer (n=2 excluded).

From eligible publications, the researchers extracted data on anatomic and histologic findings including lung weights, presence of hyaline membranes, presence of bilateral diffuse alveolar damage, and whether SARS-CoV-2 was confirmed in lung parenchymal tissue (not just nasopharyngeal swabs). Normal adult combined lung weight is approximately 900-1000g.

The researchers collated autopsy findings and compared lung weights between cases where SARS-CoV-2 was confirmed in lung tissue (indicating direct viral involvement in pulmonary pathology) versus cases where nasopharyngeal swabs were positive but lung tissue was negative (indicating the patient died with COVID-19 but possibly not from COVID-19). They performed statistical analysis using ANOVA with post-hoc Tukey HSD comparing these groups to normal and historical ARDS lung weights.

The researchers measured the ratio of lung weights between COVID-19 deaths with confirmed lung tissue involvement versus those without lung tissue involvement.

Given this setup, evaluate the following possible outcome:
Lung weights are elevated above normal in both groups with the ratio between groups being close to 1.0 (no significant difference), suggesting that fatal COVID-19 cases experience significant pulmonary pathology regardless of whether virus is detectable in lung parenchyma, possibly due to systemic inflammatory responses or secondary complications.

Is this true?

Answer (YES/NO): NO